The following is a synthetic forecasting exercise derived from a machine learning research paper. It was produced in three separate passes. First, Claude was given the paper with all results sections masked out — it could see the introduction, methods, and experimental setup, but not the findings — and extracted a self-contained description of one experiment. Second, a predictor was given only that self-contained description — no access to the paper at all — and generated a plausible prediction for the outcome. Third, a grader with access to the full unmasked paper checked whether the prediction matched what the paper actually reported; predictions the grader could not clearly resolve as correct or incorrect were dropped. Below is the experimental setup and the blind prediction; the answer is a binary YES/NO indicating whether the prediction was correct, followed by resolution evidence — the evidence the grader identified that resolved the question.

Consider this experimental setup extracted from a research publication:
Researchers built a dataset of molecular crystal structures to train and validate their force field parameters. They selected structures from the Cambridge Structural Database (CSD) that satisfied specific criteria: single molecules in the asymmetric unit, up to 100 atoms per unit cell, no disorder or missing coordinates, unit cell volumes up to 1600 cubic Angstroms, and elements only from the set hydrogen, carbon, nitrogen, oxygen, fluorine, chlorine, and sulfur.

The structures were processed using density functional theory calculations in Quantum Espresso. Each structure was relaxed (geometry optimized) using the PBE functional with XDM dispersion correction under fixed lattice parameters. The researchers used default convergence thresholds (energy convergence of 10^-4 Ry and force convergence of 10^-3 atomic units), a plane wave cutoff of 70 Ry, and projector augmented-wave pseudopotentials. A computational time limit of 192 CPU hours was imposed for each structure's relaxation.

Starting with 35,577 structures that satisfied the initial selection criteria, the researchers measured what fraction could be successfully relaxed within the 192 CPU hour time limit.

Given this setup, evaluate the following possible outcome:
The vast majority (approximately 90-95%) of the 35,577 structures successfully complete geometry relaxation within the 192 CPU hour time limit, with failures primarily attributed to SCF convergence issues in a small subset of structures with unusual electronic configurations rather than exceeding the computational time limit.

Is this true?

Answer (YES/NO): YES